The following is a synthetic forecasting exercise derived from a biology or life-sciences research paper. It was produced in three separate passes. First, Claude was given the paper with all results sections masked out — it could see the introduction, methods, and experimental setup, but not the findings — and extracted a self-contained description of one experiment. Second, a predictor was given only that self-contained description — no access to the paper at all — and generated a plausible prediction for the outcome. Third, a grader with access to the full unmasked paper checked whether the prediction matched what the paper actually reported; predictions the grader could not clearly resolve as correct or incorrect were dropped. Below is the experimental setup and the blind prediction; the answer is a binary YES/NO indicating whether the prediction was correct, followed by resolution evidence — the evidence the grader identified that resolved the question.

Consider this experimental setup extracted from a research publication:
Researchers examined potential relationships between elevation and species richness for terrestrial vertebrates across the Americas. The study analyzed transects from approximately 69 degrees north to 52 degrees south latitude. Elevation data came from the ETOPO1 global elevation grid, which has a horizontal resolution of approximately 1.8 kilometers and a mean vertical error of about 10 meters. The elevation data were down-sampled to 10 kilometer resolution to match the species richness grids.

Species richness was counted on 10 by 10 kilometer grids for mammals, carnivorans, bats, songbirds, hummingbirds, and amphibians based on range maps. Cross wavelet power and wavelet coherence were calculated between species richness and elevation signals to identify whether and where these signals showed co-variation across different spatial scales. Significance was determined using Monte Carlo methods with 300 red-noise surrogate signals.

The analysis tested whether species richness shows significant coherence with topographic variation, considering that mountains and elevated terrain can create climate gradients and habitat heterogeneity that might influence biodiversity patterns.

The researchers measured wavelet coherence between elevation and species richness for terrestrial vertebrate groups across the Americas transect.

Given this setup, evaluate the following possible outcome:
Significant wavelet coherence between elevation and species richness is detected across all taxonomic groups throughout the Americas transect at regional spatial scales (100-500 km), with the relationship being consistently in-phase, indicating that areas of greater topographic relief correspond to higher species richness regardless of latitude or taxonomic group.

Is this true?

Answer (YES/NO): NO